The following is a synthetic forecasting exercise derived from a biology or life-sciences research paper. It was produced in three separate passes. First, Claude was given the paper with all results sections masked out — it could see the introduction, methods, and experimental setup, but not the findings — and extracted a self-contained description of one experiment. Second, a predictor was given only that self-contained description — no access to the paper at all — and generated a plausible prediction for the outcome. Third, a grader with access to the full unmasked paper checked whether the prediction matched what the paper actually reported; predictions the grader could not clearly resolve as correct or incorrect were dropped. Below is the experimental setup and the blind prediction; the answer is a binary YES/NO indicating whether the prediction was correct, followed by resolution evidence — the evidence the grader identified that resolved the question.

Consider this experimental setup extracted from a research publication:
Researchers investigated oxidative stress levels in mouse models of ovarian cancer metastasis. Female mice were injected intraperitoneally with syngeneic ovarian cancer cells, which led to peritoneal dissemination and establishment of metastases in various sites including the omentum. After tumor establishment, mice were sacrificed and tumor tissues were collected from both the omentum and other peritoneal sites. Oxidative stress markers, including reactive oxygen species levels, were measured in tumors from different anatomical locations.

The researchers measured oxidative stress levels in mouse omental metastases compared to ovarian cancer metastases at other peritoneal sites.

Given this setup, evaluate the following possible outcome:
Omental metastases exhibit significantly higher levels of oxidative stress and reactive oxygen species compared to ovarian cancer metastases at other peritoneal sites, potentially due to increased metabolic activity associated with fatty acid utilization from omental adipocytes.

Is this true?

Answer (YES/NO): YES